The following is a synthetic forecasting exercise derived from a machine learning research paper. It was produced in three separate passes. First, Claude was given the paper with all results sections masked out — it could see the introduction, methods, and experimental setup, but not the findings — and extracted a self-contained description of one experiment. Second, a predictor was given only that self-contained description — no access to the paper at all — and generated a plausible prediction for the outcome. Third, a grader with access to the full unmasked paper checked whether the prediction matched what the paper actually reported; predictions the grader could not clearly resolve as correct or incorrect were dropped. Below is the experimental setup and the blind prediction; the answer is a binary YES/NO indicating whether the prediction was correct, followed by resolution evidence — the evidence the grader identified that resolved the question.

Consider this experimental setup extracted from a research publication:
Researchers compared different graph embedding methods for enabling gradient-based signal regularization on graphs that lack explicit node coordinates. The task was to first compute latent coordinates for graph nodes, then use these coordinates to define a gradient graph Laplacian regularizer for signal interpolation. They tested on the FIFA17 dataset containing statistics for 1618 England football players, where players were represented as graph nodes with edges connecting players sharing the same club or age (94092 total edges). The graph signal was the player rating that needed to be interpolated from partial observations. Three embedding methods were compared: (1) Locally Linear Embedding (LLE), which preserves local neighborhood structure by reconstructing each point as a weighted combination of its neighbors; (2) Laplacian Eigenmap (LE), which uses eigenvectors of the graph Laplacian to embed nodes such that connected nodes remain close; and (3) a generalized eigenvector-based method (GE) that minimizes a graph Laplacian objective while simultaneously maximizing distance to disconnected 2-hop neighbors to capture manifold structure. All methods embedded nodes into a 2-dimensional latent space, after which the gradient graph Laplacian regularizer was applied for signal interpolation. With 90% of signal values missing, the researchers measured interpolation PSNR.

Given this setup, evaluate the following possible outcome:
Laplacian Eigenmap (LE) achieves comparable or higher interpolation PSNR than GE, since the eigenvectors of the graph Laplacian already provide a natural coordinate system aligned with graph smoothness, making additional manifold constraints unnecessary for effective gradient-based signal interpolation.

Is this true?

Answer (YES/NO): NO